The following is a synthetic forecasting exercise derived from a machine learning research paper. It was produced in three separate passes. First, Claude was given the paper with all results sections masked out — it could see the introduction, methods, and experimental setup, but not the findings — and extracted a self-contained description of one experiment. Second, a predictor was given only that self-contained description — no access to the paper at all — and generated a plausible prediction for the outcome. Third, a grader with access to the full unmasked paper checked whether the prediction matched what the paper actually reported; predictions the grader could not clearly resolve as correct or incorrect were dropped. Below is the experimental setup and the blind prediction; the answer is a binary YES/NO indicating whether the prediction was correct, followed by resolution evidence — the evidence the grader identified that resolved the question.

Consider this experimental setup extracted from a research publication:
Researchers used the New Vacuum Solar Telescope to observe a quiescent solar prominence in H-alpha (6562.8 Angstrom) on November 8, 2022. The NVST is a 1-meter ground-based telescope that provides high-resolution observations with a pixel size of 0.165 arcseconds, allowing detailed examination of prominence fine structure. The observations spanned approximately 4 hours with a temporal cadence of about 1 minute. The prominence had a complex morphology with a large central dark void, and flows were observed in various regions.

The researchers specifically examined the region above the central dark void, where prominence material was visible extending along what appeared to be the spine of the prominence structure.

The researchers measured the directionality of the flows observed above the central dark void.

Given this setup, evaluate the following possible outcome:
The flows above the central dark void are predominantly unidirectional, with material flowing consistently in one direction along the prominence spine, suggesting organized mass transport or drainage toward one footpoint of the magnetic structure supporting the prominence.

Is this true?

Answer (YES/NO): NO